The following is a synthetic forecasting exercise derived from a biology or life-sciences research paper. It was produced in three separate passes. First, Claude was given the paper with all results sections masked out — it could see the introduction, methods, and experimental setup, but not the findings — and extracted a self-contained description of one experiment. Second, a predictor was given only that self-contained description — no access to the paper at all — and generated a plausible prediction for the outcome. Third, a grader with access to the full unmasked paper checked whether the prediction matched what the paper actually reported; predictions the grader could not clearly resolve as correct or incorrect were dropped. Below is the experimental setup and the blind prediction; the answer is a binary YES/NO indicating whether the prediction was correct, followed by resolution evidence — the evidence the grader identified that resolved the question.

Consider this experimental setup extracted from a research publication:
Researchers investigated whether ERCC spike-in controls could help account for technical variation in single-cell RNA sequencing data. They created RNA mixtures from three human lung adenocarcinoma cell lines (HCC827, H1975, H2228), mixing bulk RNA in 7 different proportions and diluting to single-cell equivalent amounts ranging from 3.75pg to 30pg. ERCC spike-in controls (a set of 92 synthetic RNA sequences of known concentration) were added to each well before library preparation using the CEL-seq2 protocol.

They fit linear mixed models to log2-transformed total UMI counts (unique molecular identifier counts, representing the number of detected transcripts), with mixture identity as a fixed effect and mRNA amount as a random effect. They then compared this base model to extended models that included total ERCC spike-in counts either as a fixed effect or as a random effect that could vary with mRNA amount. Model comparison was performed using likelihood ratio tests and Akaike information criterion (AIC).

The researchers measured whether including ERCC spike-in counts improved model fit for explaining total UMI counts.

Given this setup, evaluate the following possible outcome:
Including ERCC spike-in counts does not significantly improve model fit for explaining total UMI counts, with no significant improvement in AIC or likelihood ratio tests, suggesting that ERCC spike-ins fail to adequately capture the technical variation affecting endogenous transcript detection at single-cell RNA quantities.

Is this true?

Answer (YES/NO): NO